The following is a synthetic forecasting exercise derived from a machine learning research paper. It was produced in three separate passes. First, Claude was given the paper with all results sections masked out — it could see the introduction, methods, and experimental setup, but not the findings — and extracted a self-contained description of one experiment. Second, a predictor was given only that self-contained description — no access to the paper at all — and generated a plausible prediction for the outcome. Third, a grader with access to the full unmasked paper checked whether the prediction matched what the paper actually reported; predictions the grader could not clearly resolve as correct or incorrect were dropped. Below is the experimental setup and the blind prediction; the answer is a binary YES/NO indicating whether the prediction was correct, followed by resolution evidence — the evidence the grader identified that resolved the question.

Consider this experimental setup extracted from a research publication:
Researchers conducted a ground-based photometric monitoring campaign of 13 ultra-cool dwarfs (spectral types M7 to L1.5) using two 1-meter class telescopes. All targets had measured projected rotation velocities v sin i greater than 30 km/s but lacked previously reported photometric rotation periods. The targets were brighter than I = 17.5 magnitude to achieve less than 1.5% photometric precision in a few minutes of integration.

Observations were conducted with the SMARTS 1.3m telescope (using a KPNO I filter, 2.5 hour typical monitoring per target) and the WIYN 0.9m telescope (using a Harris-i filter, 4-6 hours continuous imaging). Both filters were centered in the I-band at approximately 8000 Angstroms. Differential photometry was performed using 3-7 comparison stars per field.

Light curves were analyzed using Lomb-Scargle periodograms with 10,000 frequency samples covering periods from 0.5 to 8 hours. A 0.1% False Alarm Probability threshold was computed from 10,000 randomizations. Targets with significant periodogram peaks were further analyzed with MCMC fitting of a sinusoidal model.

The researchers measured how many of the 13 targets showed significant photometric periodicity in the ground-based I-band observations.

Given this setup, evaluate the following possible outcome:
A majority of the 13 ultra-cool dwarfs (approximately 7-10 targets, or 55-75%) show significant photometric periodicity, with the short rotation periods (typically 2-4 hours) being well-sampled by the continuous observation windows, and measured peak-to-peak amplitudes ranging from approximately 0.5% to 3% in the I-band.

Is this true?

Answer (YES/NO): NO